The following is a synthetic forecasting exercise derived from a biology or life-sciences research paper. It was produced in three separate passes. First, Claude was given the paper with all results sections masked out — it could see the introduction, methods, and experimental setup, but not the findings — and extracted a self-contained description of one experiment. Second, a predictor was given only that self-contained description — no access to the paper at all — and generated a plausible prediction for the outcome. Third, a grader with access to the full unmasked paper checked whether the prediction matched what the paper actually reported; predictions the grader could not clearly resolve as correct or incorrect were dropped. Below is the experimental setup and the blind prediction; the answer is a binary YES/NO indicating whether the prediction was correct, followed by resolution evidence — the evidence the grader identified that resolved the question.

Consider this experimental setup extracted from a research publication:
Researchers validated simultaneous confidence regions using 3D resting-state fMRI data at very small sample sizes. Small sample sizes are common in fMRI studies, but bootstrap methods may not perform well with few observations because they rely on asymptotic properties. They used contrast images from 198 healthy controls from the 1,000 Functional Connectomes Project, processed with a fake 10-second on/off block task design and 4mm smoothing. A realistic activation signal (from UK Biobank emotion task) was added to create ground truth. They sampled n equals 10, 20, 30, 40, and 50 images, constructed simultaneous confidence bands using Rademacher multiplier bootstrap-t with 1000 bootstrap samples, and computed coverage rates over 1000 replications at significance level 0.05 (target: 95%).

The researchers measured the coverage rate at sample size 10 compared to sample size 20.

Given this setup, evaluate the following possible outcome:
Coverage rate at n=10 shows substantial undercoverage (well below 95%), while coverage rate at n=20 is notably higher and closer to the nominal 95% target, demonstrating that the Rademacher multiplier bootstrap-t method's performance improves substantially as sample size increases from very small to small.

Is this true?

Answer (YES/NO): NO